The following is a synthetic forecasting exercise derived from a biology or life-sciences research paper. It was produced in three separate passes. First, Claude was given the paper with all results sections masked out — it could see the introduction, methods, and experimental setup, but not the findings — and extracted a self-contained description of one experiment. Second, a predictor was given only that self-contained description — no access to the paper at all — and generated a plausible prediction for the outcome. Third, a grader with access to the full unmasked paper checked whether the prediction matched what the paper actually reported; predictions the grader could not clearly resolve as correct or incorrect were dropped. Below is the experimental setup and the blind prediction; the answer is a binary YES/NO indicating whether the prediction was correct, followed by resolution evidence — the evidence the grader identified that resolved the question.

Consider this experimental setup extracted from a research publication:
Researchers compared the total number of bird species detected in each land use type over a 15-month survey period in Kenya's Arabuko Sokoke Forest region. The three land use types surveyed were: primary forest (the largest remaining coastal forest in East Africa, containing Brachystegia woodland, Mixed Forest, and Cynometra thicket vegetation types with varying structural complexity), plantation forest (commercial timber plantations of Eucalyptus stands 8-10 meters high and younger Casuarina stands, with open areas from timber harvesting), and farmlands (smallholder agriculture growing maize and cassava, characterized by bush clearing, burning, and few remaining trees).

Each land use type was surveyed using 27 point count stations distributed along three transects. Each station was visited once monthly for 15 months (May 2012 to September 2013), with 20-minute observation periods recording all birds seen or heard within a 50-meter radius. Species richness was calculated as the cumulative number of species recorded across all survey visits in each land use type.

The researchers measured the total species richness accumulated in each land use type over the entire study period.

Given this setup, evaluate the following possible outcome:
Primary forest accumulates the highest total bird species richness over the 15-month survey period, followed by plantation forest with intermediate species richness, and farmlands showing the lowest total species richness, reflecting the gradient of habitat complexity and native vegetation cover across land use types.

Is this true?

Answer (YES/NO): NO